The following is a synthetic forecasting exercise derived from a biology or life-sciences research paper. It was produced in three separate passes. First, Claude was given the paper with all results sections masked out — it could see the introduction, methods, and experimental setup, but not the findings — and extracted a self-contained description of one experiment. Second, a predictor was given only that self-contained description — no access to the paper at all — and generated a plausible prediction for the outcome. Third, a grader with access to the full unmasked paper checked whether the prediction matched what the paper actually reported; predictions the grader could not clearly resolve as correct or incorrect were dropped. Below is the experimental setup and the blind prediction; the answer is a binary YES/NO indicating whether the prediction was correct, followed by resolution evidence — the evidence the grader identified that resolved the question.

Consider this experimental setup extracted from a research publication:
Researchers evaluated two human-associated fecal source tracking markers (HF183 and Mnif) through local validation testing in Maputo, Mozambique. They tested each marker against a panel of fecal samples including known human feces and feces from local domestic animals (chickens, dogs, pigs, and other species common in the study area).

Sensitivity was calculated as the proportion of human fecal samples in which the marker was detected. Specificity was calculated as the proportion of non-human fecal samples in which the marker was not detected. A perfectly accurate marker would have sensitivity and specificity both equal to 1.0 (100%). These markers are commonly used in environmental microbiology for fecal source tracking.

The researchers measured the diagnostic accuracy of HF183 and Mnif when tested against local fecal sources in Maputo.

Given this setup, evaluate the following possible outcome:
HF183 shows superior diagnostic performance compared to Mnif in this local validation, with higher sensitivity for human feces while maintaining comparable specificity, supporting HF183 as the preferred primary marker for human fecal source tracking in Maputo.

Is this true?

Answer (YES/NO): NO